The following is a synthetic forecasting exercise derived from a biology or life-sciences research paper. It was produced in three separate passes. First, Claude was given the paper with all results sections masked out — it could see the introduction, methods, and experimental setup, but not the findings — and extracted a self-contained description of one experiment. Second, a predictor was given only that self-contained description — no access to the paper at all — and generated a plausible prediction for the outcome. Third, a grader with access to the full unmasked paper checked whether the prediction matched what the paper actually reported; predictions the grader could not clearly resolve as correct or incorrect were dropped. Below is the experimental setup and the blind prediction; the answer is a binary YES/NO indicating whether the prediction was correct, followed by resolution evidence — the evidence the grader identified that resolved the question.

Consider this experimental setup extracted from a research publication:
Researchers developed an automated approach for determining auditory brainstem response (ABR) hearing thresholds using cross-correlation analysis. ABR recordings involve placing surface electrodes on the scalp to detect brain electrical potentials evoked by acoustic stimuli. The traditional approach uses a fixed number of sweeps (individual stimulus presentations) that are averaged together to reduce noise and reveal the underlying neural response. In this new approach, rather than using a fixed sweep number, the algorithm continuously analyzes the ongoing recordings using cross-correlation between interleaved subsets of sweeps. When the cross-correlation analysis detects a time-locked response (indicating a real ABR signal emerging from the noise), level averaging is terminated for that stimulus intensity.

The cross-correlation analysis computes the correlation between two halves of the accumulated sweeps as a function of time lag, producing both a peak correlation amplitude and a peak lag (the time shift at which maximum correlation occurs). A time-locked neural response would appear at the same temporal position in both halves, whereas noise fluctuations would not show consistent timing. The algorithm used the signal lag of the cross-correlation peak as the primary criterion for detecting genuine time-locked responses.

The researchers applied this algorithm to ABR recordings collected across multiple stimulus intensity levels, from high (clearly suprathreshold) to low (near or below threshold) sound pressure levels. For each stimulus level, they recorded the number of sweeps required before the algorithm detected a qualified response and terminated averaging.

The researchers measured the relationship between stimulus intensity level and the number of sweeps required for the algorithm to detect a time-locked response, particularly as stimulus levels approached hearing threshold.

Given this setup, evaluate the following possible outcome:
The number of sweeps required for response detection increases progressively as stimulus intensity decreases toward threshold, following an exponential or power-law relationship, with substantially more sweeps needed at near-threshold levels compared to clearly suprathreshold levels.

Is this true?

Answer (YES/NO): NO